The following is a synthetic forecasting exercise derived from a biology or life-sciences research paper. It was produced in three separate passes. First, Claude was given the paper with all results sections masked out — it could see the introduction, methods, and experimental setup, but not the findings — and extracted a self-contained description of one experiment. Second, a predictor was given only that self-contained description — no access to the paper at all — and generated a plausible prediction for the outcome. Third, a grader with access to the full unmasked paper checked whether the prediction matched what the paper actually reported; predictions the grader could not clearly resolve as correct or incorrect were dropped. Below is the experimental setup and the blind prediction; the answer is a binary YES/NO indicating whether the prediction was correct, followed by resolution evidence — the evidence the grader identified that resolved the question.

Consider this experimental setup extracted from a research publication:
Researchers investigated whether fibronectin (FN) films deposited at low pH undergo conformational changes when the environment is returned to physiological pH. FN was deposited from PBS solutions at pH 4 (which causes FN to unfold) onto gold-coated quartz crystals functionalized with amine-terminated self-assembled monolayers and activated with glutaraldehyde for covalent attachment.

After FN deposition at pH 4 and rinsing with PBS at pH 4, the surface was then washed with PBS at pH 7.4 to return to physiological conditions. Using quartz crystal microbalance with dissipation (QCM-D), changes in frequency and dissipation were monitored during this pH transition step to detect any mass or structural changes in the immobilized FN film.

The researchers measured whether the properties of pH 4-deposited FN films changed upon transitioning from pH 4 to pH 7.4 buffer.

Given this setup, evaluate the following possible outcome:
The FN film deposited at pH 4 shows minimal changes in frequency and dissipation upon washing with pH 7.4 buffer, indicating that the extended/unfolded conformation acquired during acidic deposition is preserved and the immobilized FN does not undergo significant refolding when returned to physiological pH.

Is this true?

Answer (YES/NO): NO